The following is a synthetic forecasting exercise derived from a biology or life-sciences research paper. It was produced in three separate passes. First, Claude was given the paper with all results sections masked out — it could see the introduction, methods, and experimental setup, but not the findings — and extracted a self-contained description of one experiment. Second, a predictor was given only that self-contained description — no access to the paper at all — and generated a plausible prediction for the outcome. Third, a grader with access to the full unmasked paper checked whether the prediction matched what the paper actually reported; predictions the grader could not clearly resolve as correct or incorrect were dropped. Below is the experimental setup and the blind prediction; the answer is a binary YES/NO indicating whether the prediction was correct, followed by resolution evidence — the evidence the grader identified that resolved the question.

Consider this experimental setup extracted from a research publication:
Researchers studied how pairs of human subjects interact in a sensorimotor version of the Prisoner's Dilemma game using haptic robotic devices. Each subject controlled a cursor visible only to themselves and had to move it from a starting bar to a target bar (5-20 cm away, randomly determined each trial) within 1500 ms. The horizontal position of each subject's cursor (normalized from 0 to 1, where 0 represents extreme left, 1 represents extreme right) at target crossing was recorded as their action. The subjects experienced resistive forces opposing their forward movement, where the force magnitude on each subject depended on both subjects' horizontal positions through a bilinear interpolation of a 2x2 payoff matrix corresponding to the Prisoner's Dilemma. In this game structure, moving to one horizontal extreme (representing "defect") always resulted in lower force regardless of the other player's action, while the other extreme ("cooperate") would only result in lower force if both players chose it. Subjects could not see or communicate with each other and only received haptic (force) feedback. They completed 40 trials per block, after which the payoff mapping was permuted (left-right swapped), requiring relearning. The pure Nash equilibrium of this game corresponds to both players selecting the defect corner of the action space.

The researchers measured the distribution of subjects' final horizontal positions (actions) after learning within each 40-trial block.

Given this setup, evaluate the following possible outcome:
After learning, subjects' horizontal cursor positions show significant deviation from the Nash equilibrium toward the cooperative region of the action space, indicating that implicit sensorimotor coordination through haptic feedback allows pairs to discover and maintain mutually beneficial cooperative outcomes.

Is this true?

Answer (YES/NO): NO